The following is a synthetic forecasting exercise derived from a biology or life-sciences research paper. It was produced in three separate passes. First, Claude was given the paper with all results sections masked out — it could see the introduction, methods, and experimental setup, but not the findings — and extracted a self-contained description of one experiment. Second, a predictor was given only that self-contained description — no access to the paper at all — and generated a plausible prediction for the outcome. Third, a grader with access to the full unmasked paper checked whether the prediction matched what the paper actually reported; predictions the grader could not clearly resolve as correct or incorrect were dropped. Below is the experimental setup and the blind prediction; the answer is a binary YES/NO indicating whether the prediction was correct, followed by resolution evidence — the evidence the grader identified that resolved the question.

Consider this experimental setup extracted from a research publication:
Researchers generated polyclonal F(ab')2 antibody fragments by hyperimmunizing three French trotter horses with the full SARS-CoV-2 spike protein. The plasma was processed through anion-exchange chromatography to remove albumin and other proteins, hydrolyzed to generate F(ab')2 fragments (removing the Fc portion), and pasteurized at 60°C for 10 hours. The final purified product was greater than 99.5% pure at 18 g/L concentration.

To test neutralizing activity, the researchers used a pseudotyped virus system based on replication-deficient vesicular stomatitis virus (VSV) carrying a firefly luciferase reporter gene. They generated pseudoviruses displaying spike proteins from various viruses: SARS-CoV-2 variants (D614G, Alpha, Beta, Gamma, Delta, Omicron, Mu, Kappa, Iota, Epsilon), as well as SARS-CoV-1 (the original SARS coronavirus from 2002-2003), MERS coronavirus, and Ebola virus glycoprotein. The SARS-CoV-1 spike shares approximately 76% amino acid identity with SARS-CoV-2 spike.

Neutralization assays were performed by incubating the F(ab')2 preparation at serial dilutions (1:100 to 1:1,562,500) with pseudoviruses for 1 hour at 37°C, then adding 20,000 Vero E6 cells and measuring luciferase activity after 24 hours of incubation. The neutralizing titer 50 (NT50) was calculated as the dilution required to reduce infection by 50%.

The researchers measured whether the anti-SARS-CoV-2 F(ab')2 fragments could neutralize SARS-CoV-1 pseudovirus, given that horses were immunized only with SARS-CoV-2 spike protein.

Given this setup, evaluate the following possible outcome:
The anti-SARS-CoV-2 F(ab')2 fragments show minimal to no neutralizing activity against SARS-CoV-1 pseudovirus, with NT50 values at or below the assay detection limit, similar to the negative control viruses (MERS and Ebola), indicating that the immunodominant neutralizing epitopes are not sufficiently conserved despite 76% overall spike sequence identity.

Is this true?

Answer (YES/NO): NO